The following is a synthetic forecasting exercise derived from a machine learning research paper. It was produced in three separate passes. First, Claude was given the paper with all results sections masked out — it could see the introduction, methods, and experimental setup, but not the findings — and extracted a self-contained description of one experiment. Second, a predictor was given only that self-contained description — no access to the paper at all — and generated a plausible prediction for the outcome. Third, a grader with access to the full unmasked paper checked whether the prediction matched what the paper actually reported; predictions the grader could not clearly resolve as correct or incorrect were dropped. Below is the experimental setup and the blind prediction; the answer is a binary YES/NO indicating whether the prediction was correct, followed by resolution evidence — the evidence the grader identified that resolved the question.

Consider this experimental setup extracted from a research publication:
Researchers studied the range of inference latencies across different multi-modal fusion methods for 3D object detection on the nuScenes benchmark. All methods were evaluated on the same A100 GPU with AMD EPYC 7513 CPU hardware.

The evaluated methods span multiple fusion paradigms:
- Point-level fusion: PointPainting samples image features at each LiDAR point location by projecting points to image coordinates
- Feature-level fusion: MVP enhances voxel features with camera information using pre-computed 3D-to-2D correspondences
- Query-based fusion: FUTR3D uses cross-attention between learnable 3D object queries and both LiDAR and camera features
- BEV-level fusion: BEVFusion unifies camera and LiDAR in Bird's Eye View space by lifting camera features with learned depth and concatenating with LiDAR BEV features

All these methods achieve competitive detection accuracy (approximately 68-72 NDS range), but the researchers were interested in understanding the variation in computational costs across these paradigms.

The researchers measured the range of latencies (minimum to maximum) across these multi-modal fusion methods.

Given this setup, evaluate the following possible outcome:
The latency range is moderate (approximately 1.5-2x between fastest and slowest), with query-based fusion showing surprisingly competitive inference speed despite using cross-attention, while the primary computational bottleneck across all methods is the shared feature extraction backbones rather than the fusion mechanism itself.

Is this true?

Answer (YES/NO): NO